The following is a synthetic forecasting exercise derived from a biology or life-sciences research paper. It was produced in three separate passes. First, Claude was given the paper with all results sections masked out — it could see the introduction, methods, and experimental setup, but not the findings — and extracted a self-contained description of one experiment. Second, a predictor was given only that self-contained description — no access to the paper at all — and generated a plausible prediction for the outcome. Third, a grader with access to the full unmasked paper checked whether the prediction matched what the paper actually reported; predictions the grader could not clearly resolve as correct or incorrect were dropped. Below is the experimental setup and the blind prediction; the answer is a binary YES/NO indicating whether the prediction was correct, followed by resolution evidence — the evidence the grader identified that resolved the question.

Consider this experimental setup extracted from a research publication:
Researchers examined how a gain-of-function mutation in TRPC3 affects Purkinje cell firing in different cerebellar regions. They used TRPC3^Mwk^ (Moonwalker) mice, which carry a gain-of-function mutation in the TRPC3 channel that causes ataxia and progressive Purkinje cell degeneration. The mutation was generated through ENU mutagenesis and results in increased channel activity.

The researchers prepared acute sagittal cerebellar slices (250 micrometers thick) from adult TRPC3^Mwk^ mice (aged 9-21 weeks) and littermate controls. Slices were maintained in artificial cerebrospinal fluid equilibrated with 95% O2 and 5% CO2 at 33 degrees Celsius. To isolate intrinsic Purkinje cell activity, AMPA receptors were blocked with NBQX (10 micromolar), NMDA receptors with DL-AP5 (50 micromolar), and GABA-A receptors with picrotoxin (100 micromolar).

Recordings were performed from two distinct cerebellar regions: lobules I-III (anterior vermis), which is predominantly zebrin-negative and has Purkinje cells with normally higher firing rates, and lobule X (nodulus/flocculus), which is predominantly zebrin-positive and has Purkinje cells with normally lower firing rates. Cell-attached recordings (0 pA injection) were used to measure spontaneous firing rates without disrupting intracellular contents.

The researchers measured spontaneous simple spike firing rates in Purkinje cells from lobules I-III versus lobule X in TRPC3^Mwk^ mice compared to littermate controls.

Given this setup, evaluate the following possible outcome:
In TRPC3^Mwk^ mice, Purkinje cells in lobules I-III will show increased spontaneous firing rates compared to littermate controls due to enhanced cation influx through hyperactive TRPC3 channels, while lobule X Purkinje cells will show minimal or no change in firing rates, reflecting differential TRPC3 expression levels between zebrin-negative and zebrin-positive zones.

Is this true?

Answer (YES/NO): YES